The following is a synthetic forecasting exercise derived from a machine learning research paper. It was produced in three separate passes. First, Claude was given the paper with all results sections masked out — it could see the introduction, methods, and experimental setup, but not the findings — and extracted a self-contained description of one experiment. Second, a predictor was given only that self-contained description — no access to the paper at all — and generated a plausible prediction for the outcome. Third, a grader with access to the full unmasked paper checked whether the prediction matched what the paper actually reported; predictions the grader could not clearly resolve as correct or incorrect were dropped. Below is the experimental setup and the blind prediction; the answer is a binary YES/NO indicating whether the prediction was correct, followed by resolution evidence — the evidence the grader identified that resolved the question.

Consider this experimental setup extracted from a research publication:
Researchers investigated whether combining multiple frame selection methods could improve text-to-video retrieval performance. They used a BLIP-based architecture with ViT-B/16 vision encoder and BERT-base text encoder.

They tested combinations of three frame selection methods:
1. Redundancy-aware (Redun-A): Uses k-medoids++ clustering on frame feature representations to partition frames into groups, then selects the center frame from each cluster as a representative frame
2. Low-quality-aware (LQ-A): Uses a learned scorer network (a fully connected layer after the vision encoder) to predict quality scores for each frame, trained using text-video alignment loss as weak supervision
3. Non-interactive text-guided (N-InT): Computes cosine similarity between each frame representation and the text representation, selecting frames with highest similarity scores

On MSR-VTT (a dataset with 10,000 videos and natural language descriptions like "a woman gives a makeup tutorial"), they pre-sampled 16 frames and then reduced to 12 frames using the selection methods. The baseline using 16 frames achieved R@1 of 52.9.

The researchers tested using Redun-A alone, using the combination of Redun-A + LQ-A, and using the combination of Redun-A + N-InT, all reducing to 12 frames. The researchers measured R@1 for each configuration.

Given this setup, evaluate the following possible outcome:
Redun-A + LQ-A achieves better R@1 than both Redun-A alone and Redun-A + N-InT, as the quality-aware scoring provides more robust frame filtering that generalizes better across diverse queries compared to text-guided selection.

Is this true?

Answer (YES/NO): YES